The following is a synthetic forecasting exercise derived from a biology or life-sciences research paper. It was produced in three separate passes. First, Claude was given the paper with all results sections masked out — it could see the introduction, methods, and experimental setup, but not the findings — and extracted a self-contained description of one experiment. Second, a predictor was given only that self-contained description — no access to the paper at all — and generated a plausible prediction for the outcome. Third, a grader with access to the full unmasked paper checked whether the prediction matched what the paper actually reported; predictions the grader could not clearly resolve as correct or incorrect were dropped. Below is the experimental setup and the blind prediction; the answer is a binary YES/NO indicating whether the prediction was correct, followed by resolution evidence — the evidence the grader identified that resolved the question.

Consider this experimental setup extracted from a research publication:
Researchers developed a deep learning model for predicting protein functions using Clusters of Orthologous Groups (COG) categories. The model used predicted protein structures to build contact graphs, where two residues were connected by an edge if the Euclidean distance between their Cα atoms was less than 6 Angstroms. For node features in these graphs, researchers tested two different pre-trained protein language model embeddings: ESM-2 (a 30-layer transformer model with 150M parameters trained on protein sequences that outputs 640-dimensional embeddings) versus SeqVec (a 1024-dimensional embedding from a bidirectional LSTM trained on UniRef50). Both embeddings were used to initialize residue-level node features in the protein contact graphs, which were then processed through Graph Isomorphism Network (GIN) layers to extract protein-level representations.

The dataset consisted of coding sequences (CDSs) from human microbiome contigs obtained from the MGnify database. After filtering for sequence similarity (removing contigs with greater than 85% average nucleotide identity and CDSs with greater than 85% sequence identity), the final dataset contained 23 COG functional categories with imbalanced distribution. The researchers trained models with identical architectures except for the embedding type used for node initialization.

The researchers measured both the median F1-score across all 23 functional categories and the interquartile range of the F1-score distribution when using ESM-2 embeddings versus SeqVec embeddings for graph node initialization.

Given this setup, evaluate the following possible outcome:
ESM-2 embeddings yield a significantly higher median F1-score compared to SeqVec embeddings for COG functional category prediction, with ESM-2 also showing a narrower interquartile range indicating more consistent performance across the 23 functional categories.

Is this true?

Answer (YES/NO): YES